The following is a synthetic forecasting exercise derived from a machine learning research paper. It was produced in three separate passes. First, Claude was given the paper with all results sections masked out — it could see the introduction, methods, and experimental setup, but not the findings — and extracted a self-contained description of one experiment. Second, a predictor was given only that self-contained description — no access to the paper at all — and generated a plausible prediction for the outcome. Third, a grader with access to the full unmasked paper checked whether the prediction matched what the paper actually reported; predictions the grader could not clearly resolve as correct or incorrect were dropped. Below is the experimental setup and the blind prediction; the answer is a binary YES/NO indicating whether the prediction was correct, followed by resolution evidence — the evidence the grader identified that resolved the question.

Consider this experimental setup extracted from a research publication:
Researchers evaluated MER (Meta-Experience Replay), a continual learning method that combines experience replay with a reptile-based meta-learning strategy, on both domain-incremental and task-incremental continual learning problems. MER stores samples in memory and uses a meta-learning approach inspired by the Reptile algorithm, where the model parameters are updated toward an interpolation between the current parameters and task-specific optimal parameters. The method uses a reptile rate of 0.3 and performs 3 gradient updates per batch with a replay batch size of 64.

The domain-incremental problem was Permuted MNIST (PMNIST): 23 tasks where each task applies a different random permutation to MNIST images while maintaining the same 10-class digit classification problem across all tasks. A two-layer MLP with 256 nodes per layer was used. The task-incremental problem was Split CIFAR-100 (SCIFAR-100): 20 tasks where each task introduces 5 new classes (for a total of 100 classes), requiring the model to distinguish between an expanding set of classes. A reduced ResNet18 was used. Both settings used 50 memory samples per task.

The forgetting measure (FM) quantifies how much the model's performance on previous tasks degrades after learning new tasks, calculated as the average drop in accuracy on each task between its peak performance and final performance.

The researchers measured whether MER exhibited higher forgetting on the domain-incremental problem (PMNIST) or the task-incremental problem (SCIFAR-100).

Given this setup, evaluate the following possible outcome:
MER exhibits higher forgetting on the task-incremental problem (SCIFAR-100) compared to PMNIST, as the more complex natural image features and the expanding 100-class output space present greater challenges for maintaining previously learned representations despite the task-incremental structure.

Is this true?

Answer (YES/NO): NO